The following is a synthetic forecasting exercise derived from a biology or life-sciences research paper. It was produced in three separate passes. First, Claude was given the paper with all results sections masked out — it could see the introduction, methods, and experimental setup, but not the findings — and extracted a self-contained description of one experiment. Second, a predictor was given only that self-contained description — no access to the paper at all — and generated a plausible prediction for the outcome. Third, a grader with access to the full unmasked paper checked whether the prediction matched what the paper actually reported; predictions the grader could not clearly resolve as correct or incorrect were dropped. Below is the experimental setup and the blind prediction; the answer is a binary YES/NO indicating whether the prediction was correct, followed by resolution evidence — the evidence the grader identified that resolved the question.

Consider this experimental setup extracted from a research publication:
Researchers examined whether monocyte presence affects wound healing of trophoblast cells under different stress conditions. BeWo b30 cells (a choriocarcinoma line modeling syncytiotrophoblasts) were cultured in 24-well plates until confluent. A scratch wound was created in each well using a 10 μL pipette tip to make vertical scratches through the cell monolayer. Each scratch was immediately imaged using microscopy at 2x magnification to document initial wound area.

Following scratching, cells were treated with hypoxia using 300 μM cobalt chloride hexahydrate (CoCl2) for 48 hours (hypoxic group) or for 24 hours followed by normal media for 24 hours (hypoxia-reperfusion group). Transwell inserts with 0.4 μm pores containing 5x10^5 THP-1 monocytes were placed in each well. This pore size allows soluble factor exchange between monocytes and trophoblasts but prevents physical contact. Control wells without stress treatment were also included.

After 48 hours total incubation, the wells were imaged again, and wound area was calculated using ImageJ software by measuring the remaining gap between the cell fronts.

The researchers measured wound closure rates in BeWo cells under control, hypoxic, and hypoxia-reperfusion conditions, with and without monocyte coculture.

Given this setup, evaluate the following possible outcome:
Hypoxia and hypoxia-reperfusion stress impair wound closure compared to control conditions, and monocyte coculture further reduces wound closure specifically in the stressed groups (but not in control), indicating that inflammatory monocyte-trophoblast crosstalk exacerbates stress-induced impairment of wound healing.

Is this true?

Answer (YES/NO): NO